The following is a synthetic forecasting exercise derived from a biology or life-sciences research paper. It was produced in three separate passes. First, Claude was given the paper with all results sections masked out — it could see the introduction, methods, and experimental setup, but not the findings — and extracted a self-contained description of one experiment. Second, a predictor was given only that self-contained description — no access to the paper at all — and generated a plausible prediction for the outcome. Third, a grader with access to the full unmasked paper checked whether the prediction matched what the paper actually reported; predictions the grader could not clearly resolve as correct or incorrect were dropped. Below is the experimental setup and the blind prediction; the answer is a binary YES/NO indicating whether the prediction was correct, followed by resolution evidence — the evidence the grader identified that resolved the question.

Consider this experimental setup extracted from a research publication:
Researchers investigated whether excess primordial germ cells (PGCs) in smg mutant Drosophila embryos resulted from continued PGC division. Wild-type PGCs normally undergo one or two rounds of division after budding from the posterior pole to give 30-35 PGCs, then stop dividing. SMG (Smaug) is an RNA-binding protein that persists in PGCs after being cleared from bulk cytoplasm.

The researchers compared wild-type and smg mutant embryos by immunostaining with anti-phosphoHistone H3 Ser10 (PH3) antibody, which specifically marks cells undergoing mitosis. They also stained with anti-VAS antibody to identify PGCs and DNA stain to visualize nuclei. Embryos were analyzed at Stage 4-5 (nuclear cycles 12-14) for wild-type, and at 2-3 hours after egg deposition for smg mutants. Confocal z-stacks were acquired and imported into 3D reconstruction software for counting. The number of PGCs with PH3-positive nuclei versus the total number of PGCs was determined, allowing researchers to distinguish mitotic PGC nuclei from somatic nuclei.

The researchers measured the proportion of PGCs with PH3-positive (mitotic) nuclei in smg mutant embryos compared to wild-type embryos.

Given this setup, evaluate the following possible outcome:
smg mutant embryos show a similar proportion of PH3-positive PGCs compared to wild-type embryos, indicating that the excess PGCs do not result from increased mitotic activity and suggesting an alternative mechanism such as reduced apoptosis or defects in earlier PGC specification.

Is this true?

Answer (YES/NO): NO